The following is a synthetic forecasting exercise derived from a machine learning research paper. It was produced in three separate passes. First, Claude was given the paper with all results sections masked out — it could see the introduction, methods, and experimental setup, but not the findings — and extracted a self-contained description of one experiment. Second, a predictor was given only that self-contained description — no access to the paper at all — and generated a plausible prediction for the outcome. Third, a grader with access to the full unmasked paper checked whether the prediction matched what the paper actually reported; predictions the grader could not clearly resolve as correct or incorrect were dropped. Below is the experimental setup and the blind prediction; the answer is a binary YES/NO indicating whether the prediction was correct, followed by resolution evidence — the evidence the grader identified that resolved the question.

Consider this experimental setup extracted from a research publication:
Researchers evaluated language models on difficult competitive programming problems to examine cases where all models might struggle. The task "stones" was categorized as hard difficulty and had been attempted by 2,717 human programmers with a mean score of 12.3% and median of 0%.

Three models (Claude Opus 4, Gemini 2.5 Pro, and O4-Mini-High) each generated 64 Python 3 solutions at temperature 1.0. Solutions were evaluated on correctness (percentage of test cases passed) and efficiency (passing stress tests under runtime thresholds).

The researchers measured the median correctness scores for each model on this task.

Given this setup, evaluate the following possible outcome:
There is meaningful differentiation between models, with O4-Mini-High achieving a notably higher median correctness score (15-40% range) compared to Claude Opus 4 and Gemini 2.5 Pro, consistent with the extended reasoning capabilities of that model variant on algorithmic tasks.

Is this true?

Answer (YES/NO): NO